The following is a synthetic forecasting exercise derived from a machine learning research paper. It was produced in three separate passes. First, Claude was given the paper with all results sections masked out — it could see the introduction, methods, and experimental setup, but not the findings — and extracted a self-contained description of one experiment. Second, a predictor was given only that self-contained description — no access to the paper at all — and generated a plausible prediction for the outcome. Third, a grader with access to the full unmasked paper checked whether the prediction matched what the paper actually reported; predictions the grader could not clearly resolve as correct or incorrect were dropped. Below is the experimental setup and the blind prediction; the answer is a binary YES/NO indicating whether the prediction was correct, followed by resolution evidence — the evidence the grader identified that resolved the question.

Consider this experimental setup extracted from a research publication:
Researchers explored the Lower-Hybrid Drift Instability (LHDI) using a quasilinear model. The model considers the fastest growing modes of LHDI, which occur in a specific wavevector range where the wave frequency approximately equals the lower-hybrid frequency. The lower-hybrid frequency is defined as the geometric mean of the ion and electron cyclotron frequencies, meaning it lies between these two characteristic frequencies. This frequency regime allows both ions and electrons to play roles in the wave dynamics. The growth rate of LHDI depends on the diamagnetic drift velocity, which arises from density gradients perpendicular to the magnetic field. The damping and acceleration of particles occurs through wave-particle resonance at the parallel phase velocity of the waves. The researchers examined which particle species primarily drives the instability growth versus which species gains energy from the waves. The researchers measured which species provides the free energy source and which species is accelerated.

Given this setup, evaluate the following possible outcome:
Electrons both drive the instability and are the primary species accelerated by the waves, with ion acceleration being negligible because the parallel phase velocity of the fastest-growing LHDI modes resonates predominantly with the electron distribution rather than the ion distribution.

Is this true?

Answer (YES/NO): NO